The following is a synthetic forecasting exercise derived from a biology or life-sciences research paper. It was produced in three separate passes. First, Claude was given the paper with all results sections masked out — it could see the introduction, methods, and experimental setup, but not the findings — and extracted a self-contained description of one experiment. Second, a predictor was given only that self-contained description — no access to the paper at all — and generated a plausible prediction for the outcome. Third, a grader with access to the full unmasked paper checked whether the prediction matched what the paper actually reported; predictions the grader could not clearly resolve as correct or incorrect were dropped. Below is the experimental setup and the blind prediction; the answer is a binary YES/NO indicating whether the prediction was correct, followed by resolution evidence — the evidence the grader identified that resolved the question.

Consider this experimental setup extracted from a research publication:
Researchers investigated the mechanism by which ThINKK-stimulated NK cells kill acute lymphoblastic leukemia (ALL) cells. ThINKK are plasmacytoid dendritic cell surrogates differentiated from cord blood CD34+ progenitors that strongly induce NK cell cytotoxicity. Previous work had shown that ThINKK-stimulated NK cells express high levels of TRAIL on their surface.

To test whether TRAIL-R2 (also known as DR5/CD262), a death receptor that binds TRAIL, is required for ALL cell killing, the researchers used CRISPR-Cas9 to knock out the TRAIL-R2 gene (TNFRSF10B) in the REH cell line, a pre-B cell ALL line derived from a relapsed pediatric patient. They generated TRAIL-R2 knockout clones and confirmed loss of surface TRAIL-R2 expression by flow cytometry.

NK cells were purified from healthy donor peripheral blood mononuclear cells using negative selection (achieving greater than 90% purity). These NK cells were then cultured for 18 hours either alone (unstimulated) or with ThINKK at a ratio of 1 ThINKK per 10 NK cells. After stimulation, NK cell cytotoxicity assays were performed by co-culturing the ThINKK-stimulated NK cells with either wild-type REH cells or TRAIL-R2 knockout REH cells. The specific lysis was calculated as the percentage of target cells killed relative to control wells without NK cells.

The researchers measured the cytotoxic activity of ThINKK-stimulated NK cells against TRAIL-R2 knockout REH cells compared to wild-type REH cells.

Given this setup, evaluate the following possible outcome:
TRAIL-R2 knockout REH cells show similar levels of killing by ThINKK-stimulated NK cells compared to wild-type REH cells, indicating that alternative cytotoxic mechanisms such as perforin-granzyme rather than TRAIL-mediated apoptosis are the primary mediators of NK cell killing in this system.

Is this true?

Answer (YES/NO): NO